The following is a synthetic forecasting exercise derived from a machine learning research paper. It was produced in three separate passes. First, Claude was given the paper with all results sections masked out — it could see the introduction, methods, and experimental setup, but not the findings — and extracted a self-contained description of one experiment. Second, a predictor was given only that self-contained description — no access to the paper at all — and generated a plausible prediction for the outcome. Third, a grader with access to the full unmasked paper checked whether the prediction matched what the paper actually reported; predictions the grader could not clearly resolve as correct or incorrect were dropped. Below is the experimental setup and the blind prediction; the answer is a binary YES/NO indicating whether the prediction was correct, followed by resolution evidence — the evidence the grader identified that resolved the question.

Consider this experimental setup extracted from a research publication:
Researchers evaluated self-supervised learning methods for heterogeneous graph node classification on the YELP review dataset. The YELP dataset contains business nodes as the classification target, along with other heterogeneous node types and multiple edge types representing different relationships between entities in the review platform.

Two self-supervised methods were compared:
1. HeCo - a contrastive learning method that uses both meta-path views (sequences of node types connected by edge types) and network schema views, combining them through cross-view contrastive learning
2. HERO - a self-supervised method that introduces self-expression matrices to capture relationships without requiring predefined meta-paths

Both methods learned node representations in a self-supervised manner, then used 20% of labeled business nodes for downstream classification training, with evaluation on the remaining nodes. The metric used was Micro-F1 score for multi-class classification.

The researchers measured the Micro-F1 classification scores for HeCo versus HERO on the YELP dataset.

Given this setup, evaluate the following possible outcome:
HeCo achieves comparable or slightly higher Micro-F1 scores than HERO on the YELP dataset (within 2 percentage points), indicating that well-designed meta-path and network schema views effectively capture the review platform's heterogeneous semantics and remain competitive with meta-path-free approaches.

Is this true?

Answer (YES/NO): NO